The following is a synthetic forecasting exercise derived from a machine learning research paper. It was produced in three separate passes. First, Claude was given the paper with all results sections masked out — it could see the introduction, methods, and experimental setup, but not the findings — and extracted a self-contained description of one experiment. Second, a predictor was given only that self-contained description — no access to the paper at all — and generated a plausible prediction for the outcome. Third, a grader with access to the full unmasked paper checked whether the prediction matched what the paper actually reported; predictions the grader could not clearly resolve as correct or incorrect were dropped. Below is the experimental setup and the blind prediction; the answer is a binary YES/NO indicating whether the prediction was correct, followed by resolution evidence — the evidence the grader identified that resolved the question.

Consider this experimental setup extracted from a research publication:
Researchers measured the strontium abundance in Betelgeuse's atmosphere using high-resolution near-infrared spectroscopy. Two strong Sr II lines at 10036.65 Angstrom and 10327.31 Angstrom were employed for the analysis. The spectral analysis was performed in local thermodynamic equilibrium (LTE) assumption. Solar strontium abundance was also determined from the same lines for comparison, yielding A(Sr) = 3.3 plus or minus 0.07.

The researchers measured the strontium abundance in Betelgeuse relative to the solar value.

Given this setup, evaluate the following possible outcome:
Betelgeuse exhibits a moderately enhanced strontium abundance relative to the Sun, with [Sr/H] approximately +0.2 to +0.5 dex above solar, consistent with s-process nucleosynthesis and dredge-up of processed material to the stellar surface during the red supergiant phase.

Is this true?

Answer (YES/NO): NO